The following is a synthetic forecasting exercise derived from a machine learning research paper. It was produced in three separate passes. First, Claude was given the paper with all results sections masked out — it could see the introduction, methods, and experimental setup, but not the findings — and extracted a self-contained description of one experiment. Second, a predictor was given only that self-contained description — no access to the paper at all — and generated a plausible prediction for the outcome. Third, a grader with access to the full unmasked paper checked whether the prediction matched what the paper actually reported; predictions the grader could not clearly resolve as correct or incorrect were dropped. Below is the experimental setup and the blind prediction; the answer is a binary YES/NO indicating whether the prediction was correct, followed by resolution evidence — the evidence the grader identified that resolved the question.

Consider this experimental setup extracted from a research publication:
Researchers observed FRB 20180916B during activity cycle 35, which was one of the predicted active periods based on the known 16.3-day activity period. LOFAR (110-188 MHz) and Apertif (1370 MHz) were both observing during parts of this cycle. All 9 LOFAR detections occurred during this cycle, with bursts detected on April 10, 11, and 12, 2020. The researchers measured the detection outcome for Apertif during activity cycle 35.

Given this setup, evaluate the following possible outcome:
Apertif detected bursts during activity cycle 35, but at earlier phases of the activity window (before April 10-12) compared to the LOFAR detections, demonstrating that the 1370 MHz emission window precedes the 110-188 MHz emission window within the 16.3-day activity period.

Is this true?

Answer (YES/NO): NO